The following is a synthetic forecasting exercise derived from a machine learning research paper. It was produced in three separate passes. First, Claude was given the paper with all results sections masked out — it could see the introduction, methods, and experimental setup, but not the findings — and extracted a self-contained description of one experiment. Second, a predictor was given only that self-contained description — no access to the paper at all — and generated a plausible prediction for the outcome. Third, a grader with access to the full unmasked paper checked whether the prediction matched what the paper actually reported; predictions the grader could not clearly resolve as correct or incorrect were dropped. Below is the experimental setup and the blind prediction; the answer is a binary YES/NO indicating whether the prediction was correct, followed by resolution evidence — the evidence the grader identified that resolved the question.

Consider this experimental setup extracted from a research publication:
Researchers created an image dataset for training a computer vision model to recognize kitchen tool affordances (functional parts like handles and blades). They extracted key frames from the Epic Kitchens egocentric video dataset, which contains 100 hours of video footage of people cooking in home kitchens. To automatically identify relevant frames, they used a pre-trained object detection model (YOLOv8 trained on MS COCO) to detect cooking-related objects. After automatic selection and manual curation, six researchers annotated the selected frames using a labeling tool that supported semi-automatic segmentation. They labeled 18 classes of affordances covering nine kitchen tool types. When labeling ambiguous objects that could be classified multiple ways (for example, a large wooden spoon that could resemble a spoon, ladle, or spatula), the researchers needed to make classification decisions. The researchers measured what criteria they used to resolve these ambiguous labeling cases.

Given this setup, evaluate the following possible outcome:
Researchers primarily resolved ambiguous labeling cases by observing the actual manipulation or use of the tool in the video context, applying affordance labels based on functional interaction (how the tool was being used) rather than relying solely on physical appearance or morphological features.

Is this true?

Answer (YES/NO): NO